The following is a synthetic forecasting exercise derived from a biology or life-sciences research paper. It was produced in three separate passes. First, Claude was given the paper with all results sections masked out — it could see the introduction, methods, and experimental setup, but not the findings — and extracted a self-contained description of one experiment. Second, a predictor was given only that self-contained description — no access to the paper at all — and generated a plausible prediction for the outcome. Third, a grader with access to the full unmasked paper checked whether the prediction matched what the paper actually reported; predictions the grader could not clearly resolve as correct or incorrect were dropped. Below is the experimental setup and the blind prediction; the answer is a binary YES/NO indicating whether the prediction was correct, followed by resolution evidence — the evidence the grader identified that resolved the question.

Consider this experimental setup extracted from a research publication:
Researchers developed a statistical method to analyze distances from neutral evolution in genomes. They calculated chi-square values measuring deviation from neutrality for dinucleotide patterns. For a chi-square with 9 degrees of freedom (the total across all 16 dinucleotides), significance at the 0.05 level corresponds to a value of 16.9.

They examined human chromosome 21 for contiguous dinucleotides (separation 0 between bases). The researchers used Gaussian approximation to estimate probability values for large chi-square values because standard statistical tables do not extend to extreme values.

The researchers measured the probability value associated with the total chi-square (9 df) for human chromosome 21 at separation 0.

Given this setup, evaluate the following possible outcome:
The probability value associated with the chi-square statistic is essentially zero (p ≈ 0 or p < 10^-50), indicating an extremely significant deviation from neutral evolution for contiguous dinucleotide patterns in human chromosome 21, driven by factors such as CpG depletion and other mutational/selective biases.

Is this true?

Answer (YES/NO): YES